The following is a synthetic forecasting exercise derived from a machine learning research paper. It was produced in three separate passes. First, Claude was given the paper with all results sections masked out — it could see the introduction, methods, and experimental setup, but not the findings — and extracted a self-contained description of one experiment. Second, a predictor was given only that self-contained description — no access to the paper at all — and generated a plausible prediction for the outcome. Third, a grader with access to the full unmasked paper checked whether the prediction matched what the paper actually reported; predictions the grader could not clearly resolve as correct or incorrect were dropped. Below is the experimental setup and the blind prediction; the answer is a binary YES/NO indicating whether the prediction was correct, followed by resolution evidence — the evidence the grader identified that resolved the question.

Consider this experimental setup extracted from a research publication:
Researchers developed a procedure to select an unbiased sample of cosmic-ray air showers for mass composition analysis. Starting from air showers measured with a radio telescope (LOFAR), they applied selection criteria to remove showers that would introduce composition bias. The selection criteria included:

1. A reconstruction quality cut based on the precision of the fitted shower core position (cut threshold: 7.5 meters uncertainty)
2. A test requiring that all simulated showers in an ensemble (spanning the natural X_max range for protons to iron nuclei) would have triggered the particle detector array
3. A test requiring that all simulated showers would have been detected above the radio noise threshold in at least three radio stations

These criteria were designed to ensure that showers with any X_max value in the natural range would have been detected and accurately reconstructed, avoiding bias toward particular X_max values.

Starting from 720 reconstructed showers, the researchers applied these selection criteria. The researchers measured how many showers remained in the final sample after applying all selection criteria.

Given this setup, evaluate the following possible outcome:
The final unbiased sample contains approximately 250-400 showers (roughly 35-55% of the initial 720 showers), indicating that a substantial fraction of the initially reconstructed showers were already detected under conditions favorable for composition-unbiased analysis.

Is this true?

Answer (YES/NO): YES